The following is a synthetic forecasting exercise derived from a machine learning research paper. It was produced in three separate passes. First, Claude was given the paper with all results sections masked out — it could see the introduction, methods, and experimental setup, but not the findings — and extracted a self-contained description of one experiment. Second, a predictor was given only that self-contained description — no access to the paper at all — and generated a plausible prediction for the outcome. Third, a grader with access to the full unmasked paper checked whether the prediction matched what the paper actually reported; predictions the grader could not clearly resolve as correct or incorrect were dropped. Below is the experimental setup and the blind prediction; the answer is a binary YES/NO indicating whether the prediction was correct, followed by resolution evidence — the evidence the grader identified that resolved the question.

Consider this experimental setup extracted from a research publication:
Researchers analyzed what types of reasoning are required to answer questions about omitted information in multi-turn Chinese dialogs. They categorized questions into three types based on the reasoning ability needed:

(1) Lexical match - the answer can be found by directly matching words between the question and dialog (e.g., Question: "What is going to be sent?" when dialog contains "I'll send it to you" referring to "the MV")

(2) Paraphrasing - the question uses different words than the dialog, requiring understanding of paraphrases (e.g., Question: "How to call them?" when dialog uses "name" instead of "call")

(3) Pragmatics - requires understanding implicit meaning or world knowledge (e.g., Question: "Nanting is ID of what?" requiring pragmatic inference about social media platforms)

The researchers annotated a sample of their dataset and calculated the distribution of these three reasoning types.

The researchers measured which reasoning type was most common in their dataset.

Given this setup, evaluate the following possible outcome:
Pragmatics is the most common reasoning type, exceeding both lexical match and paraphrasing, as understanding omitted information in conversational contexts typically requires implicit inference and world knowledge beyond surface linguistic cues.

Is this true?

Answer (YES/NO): NO